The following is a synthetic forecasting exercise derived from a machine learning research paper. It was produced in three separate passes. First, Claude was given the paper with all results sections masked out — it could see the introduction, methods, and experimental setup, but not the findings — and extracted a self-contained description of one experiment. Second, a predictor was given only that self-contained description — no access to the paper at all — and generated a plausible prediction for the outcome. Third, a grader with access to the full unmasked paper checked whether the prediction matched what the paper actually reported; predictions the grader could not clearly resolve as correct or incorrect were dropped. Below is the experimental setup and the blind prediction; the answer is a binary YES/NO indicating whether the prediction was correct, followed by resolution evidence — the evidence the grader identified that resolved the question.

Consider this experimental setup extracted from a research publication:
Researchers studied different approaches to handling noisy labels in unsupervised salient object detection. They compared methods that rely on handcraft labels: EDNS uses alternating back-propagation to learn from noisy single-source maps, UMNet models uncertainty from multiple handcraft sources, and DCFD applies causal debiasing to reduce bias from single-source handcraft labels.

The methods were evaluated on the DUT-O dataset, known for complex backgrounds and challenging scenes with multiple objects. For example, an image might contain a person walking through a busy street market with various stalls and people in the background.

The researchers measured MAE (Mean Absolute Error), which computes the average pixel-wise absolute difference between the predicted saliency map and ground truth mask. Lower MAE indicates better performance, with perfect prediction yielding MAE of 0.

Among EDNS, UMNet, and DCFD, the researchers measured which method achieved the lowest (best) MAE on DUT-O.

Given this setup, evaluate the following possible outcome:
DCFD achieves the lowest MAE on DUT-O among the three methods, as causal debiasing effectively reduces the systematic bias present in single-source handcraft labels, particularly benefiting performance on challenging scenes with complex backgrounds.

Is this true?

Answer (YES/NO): NO